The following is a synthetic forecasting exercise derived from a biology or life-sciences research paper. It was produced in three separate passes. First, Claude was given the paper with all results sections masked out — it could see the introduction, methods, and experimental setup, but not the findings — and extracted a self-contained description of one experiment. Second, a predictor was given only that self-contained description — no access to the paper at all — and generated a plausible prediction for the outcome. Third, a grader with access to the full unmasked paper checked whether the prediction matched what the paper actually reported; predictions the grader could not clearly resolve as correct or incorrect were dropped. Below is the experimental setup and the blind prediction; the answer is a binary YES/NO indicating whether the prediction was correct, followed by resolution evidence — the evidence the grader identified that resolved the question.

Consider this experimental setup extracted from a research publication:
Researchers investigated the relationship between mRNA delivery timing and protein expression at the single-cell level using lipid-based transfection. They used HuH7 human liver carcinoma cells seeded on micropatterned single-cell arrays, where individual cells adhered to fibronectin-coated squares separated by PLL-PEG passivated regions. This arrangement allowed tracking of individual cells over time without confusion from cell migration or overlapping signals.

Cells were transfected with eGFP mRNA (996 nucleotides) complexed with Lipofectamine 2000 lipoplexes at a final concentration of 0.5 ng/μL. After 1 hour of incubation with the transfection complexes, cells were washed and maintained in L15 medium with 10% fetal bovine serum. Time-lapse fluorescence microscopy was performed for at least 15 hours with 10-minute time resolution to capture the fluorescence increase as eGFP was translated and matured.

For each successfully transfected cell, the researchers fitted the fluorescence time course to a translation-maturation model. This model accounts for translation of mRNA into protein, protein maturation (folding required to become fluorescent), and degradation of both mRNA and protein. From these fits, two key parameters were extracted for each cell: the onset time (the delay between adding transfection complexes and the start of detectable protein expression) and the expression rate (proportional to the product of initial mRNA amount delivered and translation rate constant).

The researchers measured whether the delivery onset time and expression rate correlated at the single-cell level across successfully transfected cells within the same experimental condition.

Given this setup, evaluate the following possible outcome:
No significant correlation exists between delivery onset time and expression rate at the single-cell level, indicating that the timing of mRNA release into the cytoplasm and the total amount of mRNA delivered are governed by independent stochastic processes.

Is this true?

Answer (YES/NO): YES